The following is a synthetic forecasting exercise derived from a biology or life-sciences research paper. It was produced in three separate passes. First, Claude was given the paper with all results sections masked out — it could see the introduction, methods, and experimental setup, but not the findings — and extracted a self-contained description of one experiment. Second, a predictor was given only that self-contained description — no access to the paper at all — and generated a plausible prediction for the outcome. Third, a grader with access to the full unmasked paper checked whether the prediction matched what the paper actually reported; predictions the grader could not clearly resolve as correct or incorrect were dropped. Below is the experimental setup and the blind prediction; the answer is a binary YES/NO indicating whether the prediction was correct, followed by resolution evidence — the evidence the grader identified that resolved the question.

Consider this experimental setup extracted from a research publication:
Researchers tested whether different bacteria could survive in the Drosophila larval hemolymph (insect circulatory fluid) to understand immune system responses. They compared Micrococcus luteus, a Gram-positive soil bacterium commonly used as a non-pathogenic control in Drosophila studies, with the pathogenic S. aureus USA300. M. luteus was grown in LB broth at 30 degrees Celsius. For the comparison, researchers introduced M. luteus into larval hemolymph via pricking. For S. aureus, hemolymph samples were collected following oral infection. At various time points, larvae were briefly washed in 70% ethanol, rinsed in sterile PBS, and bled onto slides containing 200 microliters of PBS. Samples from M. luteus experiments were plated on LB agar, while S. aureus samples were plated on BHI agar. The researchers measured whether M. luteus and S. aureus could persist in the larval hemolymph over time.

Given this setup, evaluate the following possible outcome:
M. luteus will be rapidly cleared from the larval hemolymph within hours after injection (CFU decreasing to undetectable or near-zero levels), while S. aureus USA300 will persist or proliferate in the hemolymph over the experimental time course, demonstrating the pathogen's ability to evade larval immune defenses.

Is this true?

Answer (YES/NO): NO